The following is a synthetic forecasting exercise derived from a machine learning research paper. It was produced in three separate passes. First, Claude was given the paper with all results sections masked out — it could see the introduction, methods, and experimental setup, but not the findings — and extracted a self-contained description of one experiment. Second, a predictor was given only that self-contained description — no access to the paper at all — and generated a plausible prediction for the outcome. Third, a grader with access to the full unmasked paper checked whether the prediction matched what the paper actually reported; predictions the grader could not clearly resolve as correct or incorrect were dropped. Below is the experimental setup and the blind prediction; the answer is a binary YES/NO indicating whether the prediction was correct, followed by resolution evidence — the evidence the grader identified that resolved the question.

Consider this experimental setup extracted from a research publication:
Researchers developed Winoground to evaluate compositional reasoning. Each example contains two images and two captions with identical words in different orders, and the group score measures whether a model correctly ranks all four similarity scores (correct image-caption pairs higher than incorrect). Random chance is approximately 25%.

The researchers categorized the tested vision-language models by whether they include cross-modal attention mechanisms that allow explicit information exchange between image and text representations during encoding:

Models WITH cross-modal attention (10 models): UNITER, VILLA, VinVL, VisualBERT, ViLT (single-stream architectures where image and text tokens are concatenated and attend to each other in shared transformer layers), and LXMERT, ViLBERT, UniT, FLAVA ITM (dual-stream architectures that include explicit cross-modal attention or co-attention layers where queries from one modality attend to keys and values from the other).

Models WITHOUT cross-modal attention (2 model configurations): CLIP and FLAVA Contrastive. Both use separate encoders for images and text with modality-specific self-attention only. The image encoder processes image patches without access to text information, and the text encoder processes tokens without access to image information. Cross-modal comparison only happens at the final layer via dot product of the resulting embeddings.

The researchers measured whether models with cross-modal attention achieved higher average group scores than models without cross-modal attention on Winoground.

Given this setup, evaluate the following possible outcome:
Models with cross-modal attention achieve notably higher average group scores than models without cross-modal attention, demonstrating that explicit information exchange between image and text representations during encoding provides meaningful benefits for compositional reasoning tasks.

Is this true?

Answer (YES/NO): NO